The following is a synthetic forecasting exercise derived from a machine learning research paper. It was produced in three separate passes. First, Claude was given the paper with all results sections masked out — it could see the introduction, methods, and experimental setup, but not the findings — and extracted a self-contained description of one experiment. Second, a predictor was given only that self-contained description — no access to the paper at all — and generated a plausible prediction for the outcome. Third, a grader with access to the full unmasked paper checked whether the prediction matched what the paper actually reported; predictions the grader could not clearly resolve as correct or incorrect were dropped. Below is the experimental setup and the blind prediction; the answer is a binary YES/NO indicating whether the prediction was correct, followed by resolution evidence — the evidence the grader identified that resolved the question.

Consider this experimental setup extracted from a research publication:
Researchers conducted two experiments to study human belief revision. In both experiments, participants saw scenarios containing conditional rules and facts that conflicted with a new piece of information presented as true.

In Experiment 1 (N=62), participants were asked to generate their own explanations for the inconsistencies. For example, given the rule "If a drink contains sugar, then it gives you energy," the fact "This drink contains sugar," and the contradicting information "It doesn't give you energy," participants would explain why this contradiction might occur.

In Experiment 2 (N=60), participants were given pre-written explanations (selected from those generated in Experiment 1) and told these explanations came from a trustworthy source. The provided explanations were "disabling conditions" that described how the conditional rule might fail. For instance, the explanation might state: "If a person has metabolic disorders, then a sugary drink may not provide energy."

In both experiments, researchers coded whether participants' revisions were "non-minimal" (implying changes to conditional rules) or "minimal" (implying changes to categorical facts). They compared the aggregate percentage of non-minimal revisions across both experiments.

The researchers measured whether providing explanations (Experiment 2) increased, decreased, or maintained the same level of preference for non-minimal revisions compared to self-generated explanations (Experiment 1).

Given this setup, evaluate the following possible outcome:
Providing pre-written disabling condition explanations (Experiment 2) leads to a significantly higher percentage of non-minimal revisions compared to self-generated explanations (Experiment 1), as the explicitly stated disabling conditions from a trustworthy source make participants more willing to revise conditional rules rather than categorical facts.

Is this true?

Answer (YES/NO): NO